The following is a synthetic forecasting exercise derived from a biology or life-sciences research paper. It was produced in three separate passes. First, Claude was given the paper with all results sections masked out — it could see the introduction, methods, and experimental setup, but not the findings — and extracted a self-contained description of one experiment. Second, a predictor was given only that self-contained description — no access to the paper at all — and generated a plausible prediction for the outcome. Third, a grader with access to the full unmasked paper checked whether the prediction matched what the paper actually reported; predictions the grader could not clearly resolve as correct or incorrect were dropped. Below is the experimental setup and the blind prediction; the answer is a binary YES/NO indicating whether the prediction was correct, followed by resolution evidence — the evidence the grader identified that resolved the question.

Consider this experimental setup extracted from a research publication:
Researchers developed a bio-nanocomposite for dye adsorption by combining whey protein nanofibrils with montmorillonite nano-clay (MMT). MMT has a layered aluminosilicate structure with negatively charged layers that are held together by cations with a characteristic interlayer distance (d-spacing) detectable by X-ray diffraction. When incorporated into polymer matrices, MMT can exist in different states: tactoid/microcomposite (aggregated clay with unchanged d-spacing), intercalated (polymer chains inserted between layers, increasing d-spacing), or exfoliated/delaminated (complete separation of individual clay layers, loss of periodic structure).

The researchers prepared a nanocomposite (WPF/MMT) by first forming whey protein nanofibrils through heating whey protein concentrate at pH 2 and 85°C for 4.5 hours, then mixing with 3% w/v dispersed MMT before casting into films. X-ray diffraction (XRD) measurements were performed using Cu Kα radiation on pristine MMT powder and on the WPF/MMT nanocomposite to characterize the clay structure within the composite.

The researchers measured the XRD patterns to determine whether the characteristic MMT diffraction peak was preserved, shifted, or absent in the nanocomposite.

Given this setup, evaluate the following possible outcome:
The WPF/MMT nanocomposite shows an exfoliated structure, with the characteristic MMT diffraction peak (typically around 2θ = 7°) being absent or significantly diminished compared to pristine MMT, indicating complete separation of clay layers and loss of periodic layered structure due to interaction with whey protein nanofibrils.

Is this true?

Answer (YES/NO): NO